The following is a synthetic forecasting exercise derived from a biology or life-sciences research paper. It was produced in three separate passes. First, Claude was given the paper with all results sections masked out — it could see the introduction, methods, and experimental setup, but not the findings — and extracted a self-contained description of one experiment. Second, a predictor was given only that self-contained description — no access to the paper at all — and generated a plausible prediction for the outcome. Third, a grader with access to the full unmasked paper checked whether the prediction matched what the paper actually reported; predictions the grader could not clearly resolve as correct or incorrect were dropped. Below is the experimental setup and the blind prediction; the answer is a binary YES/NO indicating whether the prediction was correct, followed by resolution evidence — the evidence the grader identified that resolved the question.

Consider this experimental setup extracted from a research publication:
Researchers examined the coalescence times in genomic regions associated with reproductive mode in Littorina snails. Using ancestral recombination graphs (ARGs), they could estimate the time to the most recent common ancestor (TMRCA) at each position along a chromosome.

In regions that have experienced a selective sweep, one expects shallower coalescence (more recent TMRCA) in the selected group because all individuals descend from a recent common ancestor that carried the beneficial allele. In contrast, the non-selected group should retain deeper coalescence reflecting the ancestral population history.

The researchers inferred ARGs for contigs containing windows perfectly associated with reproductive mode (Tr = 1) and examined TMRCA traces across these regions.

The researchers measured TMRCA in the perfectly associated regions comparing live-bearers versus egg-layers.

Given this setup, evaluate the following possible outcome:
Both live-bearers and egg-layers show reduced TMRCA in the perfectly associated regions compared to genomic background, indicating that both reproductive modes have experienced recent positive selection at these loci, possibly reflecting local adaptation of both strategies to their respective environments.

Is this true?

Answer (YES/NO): NO